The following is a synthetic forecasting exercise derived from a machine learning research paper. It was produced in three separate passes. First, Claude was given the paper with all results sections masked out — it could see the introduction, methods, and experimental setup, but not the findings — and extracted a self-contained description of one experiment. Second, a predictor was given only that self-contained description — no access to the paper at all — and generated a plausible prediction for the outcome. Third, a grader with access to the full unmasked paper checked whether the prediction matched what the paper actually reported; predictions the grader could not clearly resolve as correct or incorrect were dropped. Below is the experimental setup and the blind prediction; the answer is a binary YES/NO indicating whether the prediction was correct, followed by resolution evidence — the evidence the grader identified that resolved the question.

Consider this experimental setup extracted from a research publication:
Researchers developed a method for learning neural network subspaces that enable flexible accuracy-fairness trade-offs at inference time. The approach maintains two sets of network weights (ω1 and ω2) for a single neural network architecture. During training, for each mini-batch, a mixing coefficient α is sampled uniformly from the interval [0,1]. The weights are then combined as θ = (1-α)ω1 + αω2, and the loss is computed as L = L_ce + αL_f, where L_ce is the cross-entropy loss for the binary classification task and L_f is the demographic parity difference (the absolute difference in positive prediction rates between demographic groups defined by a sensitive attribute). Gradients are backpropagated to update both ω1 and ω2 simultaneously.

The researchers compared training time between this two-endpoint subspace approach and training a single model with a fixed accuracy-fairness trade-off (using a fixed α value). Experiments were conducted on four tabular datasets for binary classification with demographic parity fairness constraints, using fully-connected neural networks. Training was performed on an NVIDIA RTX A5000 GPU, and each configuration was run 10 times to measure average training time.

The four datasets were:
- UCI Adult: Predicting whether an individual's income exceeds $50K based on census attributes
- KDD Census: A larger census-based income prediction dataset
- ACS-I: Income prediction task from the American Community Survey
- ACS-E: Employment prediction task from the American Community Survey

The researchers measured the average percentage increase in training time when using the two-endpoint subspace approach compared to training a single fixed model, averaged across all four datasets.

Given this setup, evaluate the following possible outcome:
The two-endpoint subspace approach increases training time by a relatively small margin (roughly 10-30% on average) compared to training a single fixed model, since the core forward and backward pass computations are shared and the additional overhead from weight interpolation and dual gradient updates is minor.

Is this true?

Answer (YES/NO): NO